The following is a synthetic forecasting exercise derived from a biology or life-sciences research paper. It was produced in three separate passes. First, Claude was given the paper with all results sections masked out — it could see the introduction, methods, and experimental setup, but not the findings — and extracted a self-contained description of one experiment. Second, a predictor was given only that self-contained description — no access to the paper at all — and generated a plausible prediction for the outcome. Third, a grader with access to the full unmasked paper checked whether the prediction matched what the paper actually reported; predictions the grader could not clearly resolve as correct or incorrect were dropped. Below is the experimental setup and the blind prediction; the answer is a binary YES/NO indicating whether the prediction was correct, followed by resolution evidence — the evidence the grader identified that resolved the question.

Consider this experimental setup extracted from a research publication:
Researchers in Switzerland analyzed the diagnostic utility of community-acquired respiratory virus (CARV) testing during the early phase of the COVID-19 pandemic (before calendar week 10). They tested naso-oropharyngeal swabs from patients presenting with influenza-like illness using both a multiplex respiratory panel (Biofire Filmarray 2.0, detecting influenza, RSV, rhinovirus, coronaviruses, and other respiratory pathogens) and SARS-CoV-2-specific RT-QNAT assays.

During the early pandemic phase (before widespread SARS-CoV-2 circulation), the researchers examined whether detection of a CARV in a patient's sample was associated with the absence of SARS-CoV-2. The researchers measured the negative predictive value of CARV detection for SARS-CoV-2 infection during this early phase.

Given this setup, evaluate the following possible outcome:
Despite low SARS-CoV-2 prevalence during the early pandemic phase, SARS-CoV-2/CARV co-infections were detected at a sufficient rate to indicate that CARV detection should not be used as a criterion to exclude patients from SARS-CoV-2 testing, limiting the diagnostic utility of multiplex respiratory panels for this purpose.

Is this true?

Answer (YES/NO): NO